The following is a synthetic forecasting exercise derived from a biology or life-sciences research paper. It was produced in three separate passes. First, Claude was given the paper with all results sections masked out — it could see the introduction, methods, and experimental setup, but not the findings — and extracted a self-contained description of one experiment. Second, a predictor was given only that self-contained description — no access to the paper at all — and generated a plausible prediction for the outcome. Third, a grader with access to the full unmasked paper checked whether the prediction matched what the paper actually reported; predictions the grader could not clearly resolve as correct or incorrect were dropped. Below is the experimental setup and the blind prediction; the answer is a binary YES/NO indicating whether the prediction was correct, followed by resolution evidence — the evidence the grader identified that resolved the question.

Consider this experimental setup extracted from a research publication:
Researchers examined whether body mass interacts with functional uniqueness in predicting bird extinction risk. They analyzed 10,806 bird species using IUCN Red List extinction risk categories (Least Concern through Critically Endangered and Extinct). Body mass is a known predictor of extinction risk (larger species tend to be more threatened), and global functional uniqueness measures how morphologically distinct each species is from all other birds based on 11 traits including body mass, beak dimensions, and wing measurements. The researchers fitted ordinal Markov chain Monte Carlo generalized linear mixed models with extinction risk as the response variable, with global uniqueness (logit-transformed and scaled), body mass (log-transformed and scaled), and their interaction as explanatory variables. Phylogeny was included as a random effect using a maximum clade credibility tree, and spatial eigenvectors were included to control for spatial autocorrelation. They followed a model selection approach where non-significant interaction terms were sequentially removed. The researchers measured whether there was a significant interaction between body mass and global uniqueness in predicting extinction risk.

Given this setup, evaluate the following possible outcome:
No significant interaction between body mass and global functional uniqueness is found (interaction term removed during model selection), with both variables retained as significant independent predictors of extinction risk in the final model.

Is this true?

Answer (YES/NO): NO